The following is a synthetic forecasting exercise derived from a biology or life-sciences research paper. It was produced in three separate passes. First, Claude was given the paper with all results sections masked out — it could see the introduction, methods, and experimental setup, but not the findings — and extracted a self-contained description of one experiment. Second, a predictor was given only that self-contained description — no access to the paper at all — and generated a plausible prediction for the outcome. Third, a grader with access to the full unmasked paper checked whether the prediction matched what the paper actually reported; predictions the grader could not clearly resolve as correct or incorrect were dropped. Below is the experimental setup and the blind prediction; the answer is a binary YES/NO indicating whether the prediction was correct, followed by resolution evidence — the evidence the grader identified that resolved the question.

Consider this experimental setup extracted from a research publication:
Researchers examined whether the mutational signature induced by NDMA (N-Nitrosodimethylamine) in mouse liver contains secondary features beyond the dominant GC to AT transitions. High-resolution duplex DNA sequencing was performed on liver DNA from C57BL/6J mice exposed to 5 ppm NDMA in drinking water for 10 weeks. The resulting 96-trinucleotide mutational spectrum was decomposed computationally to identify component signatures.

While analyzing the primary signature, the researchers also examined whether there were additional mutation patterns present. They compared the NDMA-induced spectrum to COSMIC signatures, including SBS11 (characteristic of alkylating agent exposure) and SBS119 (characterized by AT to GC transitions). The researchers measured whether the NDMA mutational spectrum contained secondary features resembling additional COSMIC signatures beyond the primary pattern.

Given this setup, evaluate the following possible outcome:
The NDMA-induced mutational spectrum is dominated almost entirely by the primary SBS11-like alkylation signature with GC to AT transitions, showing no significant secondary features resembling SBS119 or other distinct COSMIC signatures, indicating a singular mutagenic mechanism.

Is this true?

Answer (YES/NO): NO